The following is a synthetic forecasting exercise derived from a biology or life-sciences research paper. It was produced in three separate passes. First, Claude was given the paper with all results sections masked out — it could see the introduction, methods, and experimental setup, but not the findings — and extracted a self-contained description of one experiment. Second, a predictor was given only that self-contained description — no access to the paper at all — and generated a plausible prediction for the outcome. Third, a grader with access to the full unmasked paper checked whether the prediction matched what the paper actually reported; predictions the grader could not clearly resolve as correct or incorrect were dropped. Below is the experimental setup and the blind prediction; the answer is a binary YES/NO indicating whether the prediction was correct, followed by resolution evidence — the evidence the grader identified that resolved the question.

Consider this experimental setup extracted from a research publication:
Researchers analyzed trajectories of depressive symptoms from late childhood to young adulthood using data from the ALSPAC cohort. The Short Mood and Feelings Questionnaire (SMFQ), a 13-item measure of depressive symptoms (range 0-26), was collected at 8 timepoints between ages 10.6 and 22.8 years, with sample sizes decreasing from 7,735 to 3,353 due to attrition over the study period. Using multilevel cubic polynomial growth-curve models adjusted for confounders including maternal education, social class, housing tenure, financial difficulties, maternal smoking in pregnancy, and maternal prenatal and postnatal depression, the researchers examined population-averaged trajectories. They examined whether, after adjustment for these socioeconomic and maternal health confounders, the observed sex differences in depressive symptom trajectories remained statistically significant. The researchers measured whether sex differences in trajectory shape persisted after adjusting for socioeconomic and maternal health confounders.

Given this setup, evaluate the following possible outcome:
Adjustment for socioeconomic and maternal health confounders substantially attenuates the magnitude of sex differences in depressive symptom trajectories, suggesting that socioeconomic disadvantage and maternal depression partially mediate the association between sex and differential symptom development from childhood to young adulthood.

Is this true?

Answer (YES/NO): NO